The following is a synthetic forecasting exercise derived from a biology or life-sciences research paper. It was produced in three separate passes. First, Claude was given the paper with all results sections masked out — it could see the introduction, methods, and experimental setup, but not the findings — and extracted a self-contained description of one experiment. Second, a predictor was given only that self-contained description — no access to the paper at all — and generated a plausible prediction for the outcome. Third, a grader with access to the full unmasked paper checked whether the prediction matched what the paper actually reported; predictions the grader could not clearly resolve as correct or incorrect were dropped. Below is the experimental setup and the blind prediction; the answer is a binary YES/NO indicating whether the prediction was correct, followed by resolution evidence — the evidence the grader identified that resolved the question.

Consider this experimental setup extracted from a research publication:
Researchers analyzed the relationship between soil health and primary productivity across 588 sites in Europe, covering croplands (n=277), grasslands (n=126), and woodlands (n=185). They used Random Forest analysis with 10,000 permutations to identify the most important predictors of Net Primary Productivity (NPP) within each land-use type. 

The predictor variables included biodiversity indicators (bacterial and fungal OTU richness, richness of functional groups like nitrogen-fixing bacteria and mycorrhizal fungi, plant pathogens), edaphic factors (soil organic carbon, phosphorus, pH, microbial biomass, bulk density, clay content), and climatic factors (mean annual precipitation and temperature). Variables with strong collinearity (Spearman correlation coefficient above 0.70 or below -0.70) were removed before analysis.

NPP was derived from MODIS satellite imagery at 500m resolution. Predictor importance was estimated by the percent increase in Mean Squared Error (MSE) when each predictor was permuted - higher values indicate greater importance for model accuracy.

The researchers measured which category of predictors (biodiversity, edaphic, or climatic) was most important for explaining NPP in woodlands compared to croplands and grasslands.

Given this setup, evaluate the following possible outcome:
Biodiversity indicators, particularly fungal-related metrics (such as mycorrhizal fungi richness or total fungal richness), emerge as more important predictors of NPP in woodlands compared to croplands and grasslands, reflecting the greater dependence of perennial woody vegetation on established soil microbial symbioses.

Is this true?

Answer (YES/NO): NO